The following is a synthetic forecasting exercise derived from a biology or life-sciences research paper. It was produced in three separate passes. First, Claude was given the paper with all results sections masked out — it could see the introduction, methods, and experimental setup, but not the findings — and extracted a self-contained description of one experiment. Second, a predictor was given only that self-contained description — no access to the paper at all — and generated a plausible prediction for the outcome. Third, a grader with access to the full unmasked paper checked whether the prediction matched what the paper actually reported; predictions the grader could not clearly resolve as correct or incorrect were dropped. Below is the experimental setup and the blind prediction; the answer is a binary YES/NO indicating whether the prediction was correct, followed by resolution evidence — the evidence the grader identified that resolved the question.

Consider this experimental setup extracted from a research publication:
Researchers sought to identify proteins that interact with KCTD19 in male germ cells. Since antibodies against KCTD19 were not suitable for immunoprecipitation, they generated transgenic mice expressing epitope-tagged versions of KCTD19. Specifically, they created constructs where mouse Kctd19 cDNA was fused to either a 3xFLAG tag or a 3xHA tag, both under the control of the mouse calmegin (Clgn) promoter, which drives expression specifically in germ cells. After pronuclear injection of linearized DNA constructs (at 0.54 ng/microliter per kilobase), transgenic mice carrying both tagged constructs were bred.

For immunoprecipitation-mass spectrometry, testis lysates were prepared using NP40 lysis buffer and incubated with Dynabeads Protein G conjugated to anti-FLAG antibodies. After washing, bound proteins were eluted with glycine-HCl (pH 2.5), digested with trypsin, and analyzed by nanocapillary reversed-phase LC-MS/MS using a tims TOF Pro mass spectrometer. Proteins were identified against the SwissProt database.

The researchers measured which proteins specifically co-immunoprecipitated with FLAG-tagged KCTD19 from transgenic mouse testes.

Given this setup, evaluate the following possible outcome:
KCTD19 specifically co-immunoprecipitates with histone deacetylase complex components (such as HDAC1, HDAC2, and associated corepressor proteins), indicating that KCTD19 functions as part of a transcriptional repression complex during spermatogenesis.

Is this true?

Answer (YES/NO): NO